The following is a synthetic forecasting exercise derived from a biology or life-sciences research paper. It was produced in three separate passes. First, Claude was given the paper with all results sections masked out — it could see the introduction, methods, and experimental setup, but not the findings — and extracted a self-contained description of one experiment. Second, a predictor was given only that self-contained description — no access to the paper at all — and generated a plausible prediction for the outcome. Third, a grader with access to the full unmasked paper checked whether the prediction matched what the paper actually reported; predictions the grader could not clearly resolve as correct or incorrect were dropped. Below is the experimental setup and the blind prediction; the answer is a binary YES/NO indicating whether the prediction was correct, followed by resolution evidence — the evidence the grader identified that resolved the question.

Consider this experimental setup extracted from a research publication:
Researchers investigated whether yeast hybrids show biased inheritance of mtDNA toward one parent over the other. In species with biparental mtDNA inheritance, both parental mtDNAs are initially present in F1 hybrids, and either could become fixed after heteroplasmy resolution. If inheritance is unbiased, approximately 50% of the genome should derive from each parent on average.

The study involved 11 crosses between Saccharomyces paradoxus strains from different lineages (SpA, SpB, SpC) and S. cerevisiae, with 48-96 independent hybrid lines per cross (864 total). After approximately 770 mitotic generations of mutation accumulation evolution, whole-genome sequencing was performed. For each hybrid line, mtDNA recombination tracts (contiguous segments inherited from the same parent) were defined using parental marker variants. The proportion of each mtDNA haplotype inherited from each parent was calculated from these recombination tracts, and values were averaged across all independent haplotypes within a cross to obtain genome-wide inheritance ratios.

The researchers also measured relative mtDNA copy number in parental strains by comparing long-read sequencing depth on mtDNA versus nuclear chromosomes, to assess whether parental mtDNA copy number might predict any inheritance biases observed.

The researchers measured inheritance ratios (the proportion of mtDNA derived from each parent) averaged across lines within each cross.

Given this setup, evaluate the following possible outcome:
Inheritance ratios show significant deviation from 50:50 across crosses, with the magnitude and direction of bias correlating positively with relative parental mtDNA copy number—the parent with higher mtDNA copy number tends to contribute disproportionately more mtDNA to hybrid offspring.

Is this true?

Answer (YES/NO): NO